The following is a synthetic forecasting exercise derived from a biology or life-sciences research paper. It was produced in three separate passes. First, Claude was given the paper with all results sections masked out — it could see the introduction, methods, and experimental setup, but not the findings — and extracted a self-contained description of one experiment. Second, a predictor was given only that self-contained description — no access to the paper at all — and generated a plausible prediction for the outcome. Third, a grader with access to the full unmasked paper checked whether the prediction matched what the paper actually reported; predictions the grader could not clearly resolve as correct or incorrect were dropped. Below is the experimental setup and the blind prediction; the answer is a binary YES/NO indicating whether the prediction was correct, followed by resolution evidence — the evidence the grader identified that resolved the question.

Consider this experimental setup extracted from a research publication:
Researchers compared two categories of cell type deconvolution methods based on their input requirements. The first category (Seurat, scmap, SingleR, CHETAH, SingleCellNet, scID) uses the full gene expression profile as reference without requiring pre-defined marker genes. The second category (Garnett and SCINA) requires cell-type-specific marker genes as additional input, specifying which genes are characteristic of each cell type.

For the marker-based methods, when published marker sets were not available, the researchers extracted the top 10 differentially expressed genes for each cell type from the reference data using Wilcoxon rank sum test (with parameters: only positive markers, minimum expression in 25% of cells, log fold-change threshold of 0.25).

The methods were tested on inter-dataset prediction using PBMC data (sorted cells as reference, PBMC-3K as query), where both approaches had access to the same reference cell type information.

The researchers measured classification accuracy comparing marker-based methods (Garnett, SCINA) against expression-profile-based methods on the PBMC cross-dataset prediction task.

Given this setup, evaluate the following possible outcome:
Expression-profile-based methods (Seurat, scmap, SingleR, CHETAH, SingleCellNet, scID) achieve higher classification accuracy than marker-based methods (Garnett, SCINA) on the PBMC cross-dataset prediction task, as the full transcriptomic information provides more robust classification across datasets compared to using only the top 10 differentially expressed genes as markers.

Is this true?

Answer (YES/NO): NO